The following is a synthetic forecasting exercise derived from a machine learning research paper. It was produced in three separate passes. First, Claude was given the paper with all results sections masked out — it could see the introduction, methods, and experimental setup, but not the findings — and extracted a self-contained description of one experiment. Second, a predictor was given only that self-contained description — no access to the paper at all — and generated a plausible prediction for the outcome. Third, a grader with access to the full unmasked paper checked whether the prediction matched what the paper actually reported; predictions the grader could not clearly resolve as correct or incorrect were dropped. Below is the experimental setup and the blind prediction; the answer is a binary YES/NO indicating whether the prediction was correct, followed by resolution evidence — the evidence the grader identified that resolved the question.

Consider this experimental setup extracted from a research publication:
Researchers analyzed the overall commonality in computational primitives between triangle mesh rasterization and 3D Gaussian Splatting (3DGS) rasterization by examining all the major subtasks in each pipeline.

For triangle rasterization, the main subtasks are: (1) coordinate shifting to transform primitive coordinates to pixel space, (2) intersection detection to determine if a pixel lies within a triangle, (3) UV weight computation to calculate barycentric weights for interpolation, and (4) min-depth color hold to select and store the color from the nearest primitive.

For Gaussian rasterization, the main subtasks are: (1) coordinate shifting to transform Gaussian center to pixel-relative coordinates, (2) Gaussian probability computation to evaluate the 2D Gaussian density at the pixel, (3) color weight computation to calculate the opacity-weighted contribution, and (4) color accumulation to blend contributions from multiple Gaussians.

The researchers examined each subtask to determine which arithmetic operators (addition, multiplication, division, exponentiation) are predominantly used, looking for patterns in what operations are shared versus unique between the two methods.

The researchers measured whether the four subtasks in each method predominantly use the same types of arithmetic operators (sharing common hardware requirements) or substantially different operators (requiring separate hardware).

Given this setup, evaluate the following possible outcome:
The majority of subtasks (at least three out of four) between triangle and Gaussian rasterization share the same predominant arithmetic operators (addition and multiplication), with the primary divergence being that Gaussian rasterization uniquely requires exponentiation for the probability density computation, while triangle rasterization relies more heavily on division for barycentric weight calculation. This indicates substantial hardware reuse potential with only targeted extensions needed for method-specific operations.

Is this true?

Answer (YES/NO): YES